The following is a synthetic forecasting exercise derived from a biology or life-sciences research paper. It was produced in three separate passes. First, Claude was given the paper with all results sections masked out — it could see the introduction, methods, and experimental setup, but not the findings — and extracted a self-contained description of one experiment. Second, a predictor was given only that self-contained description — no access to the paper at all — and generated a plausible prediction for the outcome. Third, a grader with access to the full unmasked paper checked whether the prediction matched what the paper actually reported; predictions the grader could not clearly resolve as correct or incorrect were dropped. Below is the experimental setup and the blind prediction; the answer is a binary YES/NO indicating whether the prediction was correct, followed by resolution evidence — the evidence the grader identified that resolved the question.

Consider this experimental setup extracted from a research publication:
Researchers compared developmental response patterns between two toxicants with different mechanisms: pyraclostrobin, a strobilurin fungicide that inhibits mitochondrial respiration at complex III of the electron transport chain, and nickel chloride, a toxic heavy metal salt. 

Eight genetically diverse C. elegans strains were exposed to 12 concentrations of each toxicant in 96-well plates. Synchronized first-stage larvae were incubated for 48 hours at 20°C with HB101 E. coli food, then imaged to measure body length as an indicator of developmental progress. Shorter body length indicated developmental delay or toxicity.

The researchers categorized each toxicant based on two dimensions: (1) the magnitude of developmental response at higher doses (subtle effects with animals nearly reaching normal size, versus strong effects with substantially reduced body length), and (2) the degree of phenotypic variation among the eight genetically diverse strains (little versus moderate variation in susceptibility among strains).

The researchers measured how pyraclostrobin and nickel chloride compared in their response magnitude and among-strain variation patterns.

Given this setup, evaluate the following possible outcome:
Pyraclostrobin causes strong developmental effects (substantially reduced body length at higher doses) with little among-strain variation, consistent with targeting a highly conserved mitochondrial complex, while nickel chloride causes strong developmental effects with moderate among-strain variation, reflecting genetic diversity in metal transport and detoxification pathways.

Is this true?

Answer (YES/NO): NO